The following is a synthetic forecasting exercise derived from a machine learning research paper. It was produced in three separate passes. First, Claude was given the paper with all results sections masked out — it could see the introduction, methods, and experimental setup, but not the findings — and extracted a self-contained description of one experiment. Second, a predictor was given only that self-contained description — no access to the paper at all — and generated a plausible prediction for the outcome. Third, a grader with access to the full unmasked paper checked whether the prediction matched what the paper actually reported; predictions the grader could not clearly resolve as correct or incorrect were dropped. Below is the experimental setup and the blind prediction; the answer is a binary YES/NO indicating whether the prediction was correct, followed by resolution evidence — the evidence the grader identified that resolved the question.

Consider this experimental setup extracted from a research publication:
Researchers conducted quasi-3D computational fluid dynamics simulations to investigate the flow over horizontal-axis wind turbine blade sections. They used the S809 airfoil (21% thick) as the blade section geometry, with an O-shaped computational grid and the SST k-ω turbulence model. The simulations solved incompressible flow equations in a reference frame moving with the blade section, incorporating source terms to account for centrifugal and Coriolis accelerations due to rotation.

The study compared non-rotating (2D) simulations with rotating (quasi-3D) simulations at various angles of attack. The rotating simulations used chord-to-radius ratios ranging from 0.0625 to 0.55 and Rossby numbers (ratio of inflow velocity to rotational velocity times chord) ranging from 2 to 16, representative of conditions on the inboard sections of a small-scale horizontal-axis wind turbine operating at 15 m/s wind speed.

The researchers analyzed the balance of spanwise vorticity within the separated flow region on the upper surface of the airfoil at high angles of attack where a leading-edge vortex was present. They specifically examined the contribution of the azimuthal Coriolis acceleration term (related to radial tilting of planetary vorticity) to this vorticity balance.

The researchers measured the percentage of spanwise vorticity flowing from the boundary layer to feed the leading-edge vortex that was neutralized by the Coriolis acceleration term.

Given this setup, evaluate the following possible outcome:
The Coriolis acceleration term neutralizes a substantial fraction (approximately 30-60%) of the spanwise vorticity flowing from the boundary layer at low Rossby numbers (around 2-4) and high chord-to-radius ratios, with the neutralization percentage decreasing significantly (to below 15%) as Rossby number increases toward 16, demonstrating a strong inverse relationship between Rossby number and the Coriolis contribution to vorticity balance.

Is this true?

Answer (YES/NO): NO